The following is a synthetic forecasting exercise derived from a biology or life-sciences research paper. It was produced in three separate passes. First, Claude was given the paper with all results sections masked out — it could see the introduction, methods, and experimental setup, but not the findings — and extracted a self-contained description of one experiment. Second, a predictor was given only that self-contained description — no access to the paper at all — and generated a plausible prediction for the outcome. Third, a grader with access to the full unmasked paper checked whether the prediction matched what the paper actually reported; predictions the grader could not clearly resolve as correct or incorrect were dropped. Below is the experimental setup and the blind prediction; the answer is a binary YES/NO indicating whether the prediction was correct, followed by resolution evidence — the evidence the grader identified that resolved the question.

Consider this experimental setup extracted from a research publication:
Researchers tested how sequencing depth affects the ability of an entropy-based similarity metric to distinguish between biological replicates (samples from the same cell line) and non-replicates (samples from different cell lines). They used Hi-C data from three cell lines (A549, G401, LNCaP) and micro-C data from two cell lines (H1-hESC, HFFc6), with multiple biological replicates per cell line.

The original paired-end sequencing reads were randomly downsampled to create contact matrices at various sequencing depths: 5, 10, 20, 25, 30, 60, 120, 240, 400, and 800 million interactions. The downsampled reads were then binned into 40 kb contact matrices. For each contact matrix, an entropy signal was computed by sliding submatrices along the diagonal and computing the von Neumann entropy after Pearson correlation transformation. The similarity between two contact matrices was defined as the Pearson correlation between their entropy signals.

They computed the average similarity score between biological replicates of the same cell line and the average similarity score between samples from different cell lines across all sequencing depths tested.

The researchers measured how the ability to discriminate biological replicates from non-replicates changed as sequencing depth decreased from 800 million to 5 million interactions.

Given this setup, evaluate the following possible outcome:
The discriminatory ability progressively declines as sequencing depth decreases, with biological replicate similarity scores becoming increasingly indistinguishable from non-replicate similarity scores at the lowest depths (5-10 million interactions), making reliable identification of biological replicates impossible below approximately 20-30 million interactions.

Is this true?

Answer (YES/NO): NO